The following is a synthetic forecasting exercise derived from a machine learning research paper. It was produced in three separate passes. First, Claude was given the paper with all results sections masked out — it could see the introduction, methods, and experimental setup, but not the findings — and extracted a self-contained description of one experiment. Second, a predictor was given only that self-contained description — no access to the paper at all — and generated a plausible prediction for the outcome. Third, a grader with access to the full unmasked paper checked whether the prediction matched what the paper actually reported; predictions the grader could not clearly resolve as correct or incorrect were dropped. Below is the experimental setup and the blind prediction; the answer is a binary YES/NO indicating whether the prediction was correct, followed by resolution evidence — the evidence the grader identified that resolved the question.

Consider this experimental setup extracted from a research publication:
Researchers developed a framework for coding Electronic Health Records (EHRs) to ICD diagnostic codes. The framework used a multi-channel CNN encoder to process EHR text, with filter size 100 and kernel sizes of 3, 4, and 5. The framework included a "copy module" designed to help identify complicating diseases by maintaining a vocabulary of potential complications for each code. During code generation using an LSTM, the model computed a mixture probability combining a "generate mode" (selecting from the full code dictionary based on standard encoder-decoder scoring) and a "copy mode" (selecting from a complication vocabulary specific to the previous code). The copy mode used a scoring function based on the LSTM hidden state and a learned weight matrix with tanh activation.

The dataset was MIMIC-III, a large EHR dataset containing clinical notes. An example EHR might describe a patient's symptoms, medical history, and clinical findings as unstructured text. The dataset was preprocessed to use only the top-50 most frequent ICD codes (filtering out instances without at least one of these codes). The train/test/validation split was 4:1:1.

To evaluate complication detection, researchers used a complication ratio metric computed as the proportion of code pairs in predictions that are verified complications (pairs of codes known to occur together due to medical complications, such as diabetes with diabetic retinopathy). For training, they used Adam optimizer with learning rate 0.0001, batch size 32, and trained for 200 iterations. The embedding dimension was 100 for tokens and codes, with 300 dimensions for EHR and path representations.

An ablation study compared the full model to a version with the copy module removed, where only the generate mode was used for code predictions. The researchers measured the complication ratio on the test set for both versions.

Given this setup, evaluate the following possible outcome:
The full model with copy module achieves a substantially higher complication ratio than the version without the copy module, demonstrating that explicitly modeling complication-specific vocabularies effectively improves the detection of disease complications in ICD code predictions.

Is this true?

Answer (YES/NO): YES